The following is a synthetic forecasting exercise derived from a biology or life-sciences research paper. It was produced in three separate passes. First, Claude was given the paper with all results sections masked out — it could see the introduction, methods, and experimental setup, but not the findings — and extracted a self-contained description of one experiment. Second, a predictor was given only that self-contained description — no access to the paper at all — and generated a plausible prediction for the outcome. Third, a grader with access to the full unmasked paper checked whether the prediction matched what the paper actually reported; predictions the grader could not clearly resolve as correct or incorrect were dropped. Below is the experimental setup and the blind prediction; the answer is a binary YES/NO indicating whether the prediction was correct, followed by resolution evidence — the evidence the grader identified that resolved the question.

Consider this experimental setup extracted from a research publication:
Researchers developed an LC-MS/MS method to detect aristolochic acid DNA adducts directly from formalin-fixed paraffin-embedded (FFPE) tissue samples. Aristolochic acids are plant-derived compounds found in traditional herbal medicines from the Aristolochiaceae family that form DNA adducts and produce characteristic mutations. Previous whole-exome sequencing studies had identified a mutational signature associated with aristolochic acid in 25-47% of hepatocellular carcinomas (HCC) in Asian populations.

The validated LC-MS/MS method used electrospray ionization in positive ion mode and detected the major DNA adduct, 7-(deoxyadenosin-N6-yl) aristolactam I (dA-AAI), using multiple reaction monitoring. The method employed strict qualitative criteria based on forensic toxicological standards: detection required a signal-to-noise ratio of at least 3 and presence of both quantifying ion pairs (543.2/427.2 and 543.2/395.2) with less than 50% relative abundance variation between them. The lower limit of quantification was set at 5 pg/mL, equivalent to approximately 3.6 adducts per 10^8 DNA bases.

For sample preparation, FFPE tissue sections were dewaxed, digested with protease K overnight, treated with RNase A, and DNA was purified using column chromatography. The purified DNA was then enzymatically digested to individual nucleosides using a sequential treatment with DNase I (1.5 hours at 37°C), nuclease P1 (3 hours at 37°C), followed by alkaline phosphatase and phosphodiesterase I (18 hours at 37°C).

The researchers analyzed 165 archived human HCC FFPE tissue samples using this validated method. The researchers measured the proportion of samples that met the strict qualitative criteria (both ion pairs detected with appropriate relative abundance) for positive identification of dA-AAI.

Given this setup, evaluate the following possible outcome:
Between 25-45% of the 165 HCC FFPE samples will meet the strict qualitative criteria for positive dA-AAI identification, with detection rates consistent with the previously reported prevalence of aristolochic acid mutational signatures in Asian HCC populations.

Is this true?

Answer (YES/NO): NO